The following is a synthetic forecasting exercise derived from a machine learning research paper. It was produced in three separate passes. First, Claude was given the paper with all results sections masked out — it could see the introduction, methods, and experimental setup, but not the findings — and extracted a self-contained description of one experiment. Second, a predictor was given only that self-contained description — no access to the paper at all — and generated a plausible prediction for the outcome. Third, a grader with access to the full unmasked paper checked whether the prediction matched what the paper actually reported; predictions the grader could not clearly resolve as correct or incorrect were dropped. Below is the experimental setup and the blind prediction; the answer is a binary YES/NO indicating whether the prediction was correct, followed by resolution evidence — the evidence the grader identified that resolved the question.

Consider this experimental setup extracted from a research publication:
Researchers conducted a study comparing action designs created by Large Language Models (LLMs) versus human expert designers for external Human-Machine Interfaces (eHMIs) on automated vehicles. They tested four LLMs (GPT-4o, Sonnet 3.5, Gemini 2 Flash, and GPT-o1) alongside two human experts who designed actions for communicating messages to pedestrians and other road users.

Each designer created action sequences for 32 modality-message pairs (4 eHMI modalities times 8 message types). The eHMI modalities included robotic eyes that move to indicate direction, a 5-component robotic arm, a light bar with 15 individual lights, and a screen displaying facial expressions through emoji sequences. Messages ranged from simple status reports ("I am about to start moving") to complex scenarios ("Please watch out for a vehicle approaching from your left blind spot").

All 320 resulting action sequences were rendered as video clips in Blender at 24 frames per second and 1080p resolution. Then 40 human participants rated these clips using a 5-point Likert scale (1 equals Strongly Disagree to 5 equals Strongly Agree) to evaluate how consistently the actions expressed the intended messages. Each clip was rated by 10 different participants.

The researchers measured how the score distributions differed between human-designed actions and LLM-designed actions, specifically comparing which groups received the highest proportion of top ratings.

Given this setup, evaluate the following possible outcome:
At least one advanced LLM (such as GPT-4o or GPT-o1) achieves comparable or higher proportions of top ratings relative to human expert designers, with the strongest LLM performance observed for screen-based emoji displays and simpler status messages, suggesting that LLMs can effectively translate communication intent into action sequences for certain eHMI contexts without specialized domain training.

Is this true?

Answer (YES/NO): NO